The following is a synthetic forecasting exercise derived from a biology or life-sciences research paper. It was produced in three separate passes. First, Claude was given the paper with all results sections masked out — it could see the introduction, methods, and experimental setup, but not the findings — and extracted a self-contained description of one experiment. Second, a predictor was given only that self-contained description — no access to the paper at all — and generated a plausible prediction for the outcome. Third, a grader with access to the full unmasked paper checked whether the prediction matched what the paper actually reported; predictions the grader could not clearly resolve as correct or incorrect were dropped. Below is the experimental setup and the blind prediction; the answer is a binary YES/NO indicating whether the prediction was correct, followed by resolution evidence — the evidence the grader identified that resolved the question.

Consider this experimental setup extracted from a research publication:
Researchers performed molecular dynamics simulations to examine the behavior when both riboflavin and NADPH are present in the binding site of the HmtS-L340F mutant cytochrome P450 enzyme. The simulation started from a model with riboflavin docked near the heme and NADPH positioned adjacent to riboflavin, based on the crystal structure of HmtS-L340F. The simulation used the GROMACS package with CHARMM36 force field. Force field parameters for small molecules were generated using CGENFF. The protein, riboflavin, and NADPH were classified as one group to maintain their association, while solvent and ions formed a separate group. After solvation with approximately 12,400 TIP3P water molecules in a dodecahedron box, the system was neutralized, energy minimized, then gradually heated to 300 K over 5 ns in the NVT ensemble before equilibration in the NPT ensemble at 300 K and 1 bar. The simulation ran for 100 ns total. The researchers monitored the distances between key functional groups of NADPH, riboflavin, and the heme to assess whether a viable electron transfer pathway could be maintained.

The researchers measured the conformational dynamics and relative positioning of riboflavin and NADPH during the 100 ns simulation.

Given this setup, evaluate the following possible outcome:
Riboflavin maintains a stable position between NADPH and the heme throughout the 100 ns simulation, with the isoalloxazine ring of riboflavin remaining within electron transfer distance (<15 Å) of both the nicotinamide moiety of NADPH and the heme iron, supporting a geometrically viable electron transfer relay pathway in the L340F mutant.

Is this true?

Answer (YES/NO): NO